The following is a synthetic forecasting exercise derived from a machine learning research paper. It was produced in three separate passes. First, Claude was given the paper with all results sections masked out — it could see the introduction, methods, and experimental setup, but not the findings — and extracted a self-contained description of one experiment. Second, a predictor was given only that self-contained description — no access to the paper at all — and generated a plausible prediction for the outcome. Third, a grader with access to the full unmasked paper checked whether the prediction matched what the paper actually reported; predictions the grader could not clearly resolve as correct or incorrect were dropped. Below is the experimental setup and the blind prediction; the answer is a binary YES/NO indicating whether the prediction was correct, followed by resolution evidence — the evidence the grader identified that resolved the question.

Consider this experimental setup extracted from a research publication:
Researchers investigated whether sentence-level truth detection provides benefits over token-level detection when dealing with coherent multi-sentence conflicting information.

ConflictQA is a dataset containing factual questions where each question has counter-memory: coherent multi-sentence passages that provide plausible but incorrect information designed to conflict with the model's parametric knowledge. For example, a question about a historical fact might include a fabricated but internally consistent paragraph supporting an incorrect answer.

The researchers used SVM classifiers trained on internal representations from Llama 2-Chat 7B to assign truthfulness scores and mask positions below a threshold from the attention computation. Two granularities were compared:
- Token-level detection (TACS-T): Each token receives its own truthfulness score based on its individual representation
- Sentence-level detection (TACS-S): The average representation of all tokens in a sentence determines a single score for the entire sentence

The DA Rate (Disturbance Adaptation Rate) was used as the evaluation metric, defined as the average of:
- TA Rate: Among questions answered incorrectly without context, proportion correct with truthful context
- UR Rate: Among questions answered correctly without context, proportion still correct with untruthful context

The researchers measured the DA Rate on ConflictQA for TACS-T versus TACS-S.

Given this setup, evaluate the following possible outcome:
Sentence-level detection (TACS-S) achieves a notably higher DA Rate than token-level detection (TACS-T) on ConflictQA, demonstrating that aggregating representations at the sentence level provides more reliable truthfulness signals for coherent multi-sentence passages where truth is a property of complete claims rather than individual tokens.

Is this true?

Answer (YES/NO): YES